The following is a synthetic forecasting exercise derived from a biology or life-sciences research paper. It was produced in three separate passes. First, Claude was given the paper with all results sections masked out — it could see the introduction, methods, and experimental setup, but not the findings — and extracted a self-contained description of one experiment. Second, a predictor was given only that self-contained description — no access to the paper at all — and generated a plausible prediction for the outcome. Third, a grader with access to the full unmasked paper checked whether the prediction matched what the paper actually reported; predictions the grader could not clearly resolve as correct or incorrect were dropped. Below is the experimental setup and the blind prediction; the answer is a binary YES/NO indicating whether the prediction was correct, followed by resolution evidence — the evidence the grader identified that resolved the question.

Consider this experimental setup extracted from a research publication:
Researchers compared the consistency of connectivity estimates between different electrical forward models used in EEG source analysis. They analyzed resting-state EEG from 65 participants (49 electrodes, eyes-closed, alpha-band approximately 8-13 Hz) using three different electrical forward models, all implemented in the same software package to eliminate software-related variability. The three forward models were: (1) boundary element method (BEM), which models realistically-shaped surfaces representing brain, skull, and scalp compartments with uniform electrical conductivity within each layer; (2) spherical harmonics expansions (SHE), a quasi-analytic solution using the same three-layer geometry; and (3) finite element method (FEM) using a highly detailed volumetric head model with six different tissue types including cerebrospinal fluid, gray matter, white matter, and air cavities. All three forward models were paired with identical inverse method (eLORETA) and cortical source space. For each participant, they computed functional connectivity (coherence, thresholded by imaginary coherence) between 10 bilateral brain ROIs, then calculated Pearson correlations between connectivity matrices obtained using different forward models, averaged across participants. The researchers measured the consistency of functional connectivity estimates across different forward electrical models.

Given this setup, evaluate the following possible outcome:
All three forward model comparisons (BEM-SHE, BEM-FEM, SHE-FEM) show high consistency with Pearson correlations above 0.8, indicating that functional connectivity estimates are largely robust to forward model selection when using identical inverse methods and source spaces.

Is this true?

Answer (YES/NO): NO